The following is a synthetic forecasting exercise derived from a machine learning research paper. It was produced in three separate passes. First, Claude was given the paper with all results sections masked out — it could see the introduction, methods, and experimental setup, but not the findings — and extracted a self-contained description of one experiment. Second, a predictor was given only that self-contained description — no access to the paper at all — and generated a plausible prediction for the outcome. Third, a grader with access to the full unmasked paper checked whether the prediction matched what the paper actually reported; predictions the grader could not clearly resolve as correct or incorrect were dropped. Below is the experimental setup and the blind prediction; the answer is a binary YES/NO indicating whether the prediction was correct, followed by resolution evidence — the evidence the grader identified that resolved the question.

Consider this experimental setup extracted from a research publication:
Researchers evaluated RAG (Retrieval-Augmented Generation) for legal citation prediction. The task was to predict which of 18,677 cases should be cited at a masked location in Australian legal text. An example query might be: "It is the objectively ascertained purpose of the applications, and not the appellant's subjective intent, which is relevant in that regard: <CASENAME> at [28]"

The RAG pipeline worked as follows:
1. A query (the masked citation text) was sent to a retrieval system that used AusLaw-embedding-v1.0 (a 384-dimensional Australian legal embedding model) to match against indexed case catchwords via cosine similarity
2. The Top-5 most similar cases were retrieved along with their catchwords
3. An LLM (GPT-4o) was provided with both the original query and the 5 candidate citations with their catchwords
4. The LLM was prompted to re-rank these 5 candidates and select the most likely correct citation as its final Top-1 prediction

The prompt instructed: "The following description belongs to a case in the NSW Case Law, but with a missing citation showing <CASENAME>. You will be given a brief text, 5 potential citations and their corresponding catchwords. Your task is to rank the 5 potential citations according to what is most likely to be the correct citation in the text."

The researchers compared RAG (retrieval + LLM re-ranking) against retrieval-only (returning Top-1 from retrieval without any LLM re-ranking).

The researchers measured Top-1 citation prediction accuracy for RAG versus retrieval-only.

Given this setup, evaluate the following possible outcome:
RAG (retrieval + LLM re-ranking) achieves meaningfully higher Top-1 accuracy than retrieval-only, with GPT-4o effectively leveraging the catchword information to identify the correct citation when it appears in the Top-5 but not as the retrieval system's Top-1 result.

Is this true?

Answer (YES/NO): YES